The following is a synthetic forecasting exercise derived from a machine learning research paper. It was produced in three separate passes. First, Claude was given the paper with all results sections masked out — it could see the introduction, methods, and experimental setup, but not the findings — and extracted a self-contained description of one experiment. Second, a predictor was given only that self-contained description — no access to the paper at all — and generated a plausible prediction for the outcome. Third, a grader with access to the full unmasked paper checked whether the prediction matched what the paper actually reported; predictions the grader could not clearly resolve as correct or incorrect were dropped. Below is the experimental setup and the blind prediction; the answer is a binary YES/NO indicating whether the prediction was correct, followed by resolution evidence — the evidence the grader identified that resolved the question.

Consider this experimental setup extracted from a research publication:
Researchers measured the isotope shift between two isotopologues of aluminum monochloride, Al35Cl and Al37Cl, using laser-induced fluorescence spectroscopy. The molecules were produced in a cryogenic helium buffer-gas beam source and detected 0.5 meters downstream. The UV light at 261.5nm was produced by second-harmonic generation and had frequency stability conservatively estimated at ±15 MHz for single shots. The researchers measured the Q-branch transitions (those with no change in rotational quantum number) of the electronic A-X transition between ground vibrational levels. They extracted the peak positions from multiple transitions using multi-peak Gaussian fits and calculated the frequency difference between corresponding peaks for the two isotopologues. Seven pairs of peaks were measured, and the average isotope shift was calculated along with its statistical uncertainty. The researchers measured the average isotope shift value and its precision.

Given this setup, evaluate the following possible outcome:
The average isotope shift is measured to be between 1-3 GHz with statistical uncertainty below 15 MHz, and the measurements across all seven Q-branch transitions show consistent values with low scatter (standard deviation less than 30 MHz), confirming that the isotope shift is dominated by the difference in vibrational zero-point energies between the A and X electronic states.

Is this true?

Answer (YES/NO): NO